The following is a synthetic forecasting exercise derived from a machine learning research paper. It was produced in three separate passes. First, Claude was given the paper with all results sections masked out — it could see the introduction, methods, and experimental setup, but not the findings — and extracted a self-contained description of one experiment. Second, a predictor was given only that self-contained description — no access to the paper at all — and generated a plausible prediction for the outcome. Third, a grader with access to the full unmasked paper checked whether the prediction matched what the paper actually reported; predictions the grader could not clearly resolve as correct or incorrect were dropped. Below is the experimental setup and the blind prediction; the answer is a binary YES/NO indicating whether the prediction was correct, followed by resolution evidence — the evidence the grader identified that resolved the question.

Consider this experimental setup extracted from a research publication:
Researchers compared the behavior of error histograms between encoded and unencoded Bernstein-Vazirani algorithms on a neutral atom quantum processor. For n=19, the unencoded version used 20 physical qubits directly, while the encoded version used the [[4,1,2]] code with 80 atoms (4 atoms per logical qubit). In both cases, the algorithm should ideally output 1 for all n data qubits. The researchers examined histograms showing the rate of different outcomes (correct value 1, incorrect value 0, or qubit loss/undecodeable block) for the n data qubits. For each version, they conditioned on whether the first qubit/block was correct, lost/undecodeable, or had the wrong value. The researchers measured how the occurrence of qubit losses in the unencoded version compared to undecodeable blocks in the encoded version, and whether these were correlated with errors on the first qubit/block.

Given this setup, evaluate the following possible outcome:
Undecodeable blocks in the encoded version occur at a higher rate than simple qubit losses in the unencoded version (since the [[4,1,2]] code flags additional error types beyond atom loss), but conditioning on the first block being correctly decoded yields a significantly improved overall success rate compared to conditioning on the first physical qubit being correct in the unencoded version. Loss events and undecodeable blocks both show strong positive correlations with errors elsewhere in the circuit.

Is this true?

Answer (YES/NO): NO